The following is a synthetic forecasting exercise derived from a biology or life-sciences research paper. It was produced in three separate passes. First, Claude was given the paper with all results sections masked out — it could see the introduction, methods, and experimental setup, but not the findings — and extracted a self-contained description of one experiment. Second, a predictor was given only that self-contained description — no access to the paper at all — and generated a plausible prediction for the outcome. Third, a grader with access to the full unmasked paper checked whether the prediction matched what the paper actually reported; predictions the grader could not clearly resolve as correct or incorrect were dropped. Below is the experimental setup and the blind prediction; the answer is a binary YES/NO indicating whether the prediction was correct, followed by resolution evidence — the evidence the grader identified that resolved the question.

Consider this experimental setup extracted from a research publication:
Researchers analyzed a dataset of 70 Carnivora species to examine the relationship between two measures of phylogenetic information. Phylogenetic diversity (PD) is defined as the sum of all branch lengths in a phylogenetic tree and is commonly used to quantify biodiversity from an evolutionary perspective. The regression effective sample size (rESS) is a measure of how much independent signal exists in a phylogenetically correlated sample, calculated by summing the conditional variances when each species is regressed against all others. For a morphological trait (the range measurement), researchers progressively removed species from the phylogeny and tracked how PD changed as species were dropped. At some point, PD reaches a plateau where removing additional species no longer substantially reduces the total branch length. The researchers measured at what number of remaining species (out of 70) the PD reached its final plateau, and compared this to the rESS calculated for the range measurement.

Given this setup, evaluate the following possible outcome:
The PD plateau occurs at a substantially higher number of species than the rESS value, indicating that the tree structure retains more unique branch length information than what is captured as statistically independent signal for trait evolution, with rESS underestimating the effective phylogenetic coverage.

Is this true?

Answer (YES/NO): NO